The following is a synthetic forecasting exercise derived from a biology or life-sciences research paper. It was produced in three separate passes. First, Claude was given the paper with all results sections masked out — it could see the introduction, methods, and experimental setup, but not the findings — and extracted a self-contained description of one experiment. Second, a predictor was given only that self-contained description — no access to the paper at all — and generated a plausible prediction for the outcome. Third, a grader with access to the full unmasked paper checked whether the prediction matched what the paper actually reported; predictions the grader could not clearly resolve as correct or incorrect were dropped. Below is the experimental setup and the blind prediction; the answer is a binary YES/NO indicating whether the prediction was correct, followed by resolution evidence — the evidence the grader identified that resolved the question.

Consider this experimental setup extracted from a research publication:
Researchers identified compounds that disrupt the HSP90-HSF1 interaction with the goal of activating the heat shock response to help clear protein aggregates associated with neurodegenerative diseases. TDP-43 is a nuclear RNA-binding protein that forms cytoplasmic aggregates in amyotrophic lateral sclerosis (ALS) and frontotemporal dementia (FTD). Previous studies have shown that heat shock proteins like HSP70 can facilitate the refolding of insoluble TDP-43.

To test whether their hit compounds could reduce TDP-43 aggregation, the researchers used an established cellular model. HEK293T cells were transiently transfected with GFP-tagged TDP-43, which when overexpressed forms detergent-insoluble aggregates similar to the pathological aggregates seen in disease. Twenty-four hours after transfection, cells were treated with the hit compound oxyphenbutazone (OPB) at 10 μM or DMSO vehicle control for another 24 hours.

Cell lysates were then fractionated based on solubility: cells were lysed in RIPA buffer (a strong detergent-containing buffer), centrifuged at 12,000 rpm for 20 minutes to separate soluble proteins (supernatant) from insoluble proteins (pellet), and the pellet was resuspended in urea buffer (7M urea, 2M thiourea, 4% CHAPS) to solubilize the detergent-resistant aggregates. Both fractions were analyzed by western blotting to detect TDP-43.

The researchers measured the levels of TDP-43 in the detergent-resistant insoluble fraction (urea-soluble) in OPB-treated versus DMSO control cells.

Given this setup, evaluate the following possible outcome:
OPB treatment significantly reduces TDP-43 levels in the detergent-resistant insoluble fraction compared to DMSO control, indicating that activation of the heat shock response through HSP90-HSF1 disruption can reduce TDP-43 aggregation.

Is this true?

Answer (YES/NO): NO